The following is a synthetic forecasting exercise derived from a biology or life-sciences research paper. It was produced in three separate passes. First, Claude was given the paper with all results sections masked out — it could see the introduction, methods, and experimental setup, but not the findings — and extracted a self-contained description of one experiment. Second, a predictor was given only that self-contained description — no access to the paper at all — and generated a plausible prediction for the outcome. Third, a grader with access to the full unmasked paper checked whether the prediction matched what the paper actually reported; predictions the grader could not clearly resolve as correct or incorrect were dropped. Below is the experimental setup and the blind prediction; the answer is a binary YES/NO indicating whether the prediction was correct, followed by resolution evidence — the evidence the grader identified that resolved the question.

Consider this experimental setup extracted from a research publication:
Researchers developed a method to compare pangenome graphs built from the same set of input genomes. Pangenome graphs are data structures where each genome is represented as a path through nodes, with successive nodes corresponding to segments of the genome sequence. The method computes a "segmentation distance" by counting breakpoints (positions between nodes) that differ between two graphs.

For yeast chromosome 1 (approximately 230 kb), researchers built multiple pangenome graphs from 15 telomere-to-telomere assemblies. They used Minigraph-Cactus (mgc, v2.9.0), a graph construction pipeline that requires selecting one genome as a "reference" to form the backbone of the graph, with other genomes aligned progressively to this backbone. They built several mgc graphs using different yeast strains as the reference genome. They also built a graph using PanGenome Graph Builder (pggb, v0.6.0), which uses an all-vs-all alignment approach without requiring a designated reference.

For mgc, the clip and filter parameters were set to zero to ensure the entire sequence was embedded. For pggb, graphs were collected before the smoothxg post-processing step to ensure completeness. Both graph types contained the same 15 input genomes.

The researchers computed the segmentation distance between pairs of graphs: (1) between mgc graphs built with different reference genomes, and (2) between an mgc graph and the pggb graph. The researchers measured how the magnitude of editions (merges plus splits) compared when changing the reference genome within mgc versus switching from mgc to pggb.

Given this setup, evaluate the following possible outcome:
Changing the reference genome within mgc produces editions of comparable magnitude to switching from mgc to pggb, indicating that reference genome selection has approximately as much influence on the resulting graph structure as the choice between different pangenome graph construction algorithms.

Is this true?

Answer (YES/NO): YES